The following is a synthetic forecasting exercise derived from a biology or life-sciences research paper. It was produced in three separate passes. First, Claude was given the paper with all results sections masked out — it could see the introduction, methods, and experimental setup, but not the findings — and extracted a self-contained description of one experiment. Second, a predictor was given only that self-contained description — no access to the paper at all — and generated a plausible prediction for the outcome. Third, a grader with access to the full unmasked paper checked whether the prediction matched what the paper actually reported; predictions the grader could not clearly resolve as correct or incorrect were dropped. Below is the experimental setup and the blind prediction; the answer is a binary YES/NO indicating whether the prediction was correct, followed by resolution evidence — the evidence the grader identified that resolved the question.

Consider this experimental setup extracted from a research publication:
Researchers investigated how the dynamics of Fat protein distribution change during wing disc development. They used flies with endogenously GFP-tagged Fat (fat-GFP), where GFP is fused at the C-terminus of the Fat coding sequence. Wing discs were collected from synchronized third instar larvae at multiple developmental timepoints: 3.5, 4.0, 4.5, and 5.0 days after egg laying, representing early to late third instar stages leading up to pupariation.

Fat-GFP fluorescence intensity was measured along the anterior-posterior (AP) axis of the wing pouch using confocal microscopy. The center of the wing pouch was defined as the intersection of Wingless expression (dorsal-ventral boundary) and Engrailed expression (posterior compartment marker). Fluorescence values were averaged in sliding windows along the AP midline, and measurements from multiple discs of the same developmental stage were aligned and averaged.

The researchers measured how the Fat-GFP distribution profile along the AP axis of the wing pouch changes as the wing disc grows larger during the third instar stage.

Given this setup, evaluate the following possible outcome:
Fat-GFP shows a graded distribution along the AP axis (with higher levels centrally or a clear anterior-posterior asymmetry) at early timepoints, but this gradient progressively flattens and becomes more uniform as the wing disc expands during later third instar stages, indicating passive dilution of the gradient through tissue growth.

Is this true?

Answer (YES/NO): NO